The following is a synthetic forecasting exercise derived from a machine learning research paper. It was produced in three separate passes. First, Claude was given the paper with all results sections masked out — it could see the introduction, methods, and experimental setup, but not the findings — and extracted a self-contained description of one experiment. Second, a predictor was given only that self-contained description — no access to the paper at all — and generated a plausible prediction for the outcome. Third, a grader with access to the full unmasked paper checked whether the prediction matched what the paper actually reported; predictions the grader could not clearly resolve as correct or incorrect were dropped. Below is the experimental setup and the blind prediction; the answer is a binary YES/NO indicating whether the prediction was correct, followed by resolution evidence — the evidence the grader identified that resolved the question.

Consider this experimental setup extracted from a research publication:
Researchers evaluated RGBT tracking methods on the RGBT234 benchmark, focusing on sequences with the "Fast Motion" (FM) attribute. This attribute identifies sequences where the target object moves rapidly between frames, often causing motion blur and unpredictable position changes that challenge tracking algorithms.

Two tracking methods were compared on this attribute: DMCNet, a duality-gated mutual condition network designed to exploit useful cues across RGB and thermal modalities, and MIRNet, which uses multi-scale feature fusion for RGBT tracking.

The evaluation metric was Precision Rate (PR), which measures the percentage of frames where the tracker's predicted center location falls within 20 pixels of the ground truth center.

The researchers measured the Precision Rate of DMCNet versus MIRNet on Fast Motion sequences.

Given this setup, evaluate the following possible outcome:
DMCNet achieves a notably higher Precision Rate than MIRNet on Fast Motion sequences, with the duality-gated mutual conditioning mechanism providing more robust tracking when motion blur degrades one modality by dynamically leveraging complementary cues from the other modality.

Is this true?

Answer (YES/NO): YES